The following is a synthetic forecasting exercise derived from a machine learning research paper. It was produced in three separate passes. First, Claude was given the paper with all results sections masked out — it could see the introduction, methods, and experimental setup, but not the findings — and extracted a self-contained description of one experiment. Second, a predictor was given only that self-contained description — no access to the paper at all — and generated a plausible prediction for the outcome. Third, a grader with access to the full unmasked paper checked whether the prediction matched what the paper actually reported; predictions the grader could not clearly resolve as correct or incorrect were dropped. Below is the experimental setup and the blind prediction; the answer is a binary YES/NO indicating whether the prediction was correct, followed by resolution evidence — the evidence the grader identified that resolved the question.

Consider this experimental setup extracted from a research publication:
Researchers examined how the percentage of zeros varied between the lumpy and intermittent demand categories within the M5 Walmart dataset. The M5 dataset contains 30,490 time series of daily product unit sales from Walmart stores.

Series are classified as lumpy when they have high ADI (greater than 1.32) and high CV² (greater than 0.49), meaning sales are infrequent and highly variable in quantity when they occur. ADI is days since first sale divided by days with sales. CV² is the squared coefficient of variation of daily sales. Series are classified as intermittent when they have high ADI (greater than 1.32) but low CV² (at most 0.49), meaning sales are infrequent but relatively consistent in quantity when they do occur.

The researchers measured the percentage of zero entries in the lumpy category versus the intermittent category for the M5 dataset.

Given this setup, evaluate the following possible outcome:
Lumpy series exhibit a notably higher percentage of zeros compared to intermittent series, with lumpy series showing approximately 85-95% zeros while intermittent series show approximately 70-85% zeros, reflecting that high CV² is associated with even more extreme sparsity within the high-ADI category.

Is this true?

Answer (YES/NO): NO